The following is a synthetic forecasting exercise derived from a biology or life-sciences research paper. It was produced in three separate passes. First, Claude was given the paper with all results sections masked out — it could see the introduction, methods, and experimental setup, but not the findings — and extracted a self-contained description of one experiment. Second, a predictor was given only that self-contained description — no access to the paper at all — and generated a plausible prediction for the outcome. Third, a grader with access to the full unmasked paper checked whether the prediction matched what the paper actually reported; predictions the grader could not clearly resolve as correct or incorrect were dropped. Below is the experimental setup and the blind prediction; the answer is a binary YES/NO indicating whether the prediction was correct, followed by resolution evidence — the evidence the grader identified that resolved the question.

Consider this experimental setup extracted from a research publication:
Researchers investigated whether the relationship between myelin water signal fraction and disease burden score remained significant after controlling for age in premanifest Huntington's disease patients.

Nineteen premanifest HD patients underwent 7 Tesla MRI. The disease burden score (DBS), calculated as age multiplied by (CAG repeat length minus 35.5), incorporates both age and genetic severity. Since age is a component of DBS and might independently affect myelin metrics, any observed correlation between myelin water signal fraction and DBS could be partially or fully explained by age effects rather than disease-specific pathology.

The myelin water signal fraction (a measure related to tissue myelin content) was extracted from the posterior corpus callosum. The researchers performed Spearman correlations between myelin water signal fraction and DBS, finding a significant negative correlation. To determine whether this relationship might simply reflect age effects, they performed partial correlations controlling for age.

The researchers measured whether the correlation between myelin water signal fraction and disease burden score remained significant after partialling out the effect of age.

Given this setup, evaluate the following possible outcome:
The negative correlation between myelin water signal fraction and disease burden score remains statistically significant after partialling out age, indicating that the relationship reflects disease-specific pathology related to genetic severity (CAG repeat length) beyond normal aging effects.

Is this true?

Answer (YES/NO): NO